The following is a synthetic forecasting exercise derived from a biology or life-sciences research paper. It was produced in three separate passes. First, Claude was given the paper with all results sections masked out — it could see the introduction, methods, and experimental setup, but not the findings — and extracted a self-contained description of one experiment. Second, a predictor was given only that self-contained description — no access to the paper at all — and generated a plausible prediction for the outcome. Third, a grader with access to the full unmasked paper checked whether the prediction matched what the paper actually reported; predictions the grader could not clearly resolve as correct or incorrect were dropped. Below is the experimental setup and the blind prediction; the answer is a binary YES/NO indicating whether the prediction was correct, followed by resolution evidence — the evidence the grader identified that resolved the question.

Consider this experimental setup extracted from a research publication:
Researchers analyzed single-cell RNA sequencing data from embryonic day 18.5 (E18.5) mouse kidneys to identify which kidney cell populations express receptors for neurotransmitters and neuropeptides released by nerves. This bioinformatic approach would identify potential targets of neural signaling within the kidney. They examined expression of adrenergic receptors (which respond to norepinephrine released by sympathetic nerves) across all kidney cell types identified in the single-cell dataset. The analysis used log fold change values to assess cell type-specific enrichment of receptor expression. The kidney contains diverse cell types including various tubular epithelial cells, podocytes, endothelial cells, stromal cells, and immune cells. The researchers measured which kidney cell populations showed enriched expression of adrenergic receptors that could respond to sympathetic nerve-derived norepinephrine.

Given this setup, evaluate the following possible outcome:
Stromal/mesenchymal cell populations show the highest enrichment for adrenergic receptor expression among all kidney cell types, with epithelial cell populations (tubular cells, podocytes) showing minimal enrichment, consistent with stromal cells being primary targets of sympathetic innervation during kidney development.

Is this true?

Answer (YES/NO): NO